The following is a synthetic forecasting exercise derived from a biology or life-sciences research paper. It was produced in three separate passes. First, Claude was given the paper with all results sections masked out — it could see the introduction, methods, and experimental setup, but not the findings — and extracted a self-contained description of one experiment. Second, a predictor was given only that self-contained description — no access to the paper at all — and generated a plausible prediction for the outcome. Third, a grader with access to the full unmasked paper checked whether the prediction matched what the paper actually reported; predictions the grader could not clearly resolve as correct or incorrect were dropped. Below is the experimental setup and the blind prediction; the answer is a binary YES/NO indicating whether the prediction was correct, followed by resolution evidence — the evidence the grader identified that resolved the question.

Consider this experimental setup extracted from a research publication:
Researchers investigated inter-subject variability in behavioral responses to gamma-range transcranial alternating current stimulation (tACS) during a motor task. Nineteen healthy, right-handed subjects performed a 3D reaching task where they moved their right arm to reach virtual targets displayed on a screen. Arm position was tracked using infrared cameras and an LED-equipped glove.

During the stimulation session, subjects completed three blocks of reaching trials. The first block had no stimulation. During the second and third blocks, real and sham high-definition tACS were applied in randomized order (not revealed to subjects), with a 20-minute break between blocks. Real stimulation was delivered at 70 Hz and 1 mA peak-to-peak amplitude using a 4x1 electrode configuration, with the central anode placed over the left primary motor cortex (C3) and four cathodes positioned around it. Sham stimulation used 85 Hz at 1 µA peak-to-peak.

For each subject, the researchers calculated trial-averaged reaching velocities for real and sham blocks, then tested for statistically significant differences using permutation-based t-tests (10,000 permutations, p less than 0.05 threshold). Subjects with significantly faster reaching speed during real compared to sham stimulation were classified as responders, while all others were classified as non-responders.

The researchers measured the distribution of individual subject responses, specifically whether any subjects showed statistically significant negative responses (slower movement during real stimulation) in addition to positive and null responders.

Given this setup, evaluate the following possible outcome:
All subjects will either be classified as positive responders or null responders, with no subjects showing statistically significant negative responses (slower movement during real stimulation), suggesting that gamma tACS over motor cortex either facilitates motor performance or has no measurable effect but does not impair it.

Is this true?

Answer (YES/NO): NO